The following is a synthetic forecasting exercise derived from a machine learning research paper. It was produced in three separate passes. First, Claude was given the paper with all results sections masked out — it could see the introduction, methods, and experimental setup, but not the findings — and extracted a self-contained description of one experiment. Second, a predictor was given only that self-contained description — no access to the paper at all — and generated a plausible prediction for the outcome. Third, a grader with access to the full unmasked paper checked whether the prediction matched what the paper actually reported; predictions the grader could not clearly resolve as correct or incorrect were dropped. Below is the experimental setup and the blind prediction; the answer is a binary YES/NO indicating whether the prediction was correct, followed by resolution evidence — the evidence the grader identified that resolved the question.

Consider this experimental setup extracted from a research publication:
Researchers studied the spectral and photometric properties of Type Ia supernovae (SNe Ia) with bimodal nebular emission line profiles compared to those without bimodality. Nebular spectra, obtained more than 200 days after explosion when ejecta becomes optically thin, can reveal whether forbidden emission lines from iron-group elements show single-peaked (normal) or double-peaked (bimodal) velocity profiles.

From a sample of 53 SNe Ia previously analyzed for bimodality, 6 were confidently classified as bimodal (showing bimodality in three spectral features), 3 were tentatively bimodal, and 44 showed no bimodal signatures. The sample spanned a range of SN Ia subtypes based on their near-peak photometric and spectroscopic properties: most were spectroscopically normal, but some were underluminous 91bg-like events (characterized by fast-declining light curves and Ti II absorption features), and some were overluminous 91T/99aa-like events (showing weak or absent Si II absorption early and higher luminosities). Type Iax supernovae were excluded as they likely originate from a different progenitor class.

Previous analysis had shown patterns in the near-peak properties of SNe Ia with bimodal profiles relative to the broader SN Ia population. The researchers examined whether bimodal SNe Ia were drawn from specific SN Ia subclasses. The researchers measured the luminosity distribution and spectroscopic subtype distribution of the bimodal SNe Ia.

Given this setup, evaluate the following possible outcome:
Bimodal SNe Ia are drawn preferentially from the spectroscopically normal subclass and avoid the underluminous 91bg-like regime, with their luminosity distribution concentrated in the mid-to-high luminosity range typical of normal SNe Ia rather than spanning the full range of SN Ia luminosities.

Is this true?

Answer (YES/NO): NO